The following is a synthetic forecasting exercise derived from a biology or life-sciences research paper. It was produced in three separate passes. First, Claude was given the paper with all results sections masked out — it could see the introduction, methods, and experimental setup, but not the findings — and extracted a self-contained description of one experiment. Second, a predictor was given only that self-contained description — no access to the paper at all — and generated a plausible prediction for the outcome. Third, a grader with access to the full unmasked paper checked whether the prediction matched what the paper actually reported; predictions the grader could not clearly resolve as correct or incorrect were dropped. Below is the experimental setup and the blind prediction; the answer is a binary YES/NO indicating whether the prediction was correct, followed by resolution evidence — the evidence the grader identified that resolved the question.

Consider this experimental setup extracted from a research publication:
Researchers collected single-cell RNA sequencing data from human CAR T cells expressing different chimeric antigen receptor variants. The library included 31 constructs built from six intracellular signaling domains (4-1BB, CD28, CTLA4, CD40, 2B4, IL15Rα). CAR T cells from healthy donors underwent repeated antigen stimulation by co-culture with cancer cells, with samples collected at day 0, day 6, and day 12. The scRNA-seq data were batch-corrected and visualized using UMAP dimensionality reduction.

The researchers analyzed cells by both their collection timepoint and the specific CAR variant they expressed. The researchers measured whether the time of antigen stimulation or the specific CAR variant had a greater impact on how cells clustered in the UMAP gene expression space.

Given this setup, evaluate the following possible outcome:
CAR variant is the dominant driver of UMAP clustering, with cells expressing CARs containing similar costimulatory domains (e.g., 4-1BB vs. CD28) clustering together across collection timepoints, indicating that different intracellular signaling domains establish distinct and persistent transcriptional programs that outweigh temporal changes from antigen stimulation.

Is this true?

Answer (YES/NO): NO